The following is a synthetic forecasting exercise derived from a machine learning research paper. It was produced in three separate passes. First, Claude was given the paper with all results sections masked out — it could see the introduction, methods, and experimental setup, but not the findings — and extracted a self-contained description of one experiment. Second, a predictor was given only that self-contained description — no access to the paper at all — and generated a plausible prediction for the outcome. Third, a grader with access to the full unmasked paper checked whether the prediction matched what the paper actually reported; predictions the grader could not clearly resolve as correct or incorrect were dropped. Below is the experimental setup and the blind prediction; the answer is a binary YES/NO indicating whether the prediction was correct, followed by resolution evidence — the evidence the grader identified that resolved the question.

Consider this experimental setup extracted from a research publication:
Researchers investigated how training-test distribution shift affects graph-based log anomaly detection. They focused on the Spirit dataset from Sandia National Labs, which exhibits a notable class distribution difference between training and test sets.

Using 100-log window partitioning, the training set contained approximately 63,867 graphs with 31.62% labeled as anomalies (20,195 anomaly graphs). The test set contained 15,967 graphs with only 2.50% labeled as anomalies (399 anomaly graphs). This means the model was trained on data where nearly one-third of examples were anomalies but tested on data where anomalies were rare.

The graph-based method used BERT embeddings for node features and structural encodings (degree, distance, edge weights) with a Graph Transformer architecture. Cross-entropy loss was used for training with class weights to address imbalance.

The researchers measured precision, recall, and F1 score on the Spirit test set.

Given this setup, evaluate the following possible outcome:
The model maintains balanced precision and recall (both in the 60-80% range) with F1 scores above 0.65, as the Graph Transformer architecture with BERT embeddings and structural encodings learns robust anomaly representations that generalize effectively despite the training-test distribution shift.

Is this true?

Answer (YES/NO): NO